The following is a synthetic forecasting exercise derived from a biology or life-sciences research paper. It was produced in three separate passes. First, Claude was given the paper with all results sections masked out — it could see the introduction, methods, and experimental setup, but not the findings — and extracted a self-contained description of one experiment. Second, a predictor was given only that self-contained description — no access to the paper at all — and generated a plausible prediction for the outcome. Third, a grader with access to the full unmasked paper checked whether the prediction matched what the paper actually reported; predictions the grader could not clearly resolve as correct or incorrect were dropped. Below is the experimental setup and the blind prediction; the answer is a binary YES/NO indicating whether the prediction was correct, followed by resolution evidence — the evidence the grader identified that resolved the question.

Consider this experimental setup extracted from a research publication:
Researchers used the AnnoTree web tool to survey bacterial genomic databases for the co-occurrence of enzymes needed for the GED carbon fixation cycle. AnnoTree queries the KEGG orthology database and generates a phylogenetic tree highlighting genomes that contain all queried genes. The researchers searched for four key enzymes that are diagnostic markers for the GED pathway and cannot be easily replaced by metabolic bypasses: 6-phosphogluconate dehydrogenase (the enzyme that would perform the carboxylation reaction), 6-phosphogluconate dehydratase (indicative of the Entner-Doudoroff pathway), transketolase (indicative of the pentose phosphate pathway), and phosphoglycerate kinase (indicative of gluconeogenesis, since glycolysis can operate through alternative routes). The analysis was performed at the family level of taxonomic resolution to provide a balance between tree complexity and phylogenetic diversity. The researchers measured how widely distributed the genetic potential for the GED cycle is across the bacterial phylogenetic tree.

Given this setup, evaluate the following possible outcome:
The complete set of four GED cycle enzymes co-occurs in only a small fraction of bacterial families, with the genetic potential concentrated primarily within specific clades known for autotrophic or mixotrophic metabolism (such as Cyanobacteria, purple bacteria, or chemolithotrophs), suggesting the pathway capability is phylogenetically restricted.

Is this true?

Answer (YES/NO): NO